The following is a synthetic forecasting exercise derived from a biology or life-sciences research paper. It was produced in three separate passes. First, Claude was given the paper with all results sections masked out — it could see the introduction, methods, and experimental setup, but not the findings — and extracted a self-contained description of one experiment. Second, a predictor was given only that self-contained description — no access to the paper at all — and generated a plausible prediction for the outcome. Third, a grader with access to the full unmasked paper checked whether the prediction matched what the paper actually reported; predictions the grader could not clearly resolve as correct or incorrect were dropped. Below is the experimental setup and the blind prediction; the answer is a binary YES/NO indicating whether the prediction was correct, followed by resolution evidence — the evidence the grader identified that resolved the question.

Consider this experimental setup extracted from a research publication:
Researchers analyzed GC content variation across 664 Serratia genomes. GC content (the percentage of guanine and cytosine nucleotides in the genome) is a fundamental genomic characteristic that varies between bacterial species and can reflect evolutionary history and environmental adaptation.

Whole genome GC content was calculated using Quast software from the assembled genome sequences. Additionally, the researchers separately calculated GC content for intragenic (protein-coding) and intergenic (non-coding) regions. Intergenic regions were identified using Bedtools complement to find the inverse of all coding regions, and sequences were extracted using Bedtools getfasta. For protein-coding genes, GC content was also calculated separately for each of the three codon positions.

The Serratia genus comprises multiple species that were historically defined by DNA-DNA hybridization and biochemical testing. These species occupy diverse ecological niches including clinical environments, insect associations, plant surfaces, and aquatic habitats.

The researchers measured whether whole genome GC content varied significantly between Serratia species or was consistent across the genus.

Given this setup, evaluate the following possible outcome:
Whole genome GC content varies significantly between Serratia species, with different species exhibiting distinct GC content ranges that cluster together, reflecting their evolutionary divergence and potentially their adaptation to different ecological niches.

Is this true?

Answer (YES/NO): YES